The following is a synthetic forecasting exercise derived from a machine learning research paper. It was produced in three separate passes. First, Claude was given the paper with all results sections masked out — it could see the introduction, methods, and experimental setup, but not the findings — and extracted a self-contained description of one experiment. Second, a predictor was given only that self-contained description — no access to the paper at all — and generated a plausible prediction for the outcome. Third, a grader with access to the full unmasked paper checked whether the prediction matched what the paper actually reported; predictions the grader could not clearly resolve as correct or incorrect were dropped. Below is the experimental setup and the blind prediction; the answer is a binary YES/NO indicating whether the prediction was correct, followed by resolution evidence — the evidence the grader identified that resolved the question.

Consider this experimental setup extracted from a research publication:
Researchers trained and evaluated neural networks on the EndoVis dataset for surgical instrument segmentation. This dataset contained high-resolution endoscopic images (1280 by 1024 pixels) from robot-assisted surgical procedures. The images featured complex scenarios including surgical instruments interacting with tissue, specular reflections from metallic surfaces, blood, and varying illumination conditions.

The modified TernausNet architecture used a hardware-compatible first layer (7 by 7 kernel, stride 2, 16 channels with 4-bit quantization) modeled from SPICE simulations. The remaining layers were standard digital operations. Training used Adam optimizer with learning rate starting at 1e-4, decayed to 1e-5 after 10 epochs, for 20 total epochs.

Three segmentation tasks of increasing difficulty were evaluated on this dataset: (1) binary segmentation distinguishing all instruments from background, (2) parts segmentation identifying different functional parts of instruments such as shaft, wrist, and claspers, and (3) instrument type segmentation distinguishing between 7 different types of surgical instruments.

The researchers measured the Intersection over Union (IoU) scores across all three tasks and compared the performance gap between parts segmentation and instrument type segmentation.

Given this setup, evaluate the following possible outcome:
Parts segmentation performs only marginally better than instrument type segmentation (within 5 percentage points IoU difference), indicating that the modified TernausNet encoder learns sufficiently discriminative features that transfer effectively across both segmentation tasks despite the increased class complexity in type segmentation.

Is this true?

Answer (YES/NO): NO